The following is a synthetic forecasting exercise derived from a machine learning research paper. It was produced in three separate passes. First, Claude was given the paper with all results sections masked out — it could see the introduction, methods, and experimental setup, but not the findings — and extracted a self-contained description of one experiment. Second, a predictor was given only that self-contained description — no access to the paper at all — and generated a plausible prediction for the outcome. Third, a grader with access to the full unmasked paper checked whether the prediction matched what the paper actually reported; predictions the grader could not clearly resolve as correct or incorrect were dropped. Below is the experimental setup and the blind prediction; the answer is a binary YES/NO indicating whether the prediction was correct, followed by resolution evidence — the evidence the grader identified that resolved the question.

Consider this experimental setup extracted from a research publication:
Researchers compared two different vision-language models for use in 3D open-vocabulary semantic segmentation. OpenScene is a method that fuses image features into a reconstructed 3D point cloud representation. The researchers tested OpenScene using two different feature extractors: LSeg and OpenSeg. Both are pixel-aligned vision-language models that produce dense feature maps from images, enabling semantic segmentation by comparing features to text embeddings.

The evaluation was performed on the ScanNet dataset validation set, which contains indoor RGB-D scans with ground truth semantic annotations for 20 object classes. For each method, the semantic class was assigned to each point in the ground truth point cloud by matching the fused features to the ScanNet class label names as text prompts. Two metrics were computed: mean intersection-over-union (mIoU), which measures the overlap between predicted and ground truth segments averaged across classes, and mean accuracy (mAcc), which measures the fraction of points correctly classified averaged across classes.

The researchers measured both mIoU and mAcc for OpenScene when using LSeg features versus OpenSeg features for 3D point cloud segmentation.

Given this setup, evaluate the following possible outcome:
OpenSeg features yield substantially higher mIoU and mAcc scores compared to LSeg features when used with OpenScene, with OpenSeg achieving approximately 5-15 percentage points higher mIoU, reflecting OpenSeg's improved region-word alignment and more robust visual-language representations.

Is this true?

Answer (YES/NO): NO